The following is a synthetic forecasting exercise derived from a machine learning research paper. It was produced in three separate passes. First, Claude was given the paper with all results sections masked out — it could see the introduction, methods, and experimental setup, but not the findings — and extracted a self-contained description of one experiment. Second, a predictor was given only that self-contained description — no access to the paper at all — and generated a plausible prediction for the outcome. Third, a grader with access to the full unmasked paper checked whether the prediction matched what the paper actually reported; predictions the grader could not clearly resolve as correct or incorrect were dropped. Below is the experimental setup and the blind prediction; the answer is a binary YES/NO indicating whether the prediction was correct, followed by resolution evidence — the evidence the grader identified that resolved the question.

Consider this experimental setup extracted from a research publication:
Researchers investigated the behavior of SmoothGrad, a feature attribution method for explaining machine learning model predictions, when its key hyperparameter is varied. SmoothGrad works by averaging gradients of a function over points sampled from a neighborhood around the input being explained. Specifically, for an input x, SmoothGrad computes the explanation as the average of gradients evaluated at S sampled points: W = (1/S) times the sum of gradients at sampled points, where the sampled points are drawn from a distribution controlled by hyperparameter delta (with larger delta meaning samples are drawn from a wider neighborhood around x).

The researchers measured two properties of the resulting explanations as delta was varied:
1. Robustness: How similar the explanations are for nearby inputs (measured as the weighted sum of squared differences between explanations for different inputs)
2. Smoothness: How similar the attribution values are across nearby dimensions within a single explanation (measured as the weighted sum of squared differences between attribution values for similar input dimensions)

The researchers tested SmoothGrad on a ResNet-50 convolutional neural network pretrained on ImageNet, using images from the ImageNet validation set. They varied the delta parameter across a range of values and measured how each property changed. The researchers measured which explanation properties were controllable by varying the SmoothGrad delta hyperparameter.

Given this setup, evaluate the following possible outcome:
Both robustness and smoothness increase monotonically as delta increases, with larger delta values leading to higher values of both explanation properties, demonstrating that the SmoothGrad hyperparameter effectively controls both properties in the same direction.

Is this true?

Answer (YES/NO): NO